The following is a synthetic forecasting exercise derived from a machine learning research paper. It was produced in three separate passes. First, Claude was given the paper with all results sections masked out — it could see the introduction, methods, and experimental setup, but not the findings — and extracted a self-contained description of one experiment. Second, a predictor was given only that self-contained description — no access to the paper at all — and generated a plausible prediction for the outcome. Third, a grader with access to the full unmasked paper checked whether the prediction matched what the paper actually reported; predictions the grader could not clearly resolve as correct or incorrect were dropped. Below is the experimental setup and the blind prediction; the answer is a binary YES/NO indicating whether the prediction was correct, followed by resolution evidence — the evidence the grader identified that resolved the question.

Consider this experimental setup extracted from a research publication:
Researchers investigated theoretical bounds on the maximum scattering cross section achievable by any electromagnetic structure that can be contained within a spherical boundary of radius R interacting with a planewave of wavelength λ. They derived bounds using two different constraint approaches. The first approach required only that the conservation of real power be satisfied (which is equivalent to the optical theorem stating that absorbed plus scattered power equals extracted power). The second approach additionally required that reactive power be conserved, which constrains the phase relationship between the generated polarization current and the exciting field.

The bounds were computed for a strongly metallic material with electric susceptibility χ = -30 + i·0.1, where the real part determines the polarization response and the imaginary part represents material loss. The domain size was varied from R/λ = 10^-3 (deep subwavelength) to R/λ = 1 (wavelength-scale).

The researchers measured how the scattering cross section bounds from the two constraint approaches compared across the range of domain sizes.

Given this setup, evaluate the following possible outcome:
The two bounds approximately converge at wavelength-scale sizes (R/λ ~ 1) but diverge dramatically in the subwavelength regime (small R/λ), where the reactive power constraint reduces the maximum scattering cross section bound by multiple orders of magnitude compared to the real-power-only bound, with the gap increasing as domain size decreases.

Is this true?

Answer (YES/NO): NO